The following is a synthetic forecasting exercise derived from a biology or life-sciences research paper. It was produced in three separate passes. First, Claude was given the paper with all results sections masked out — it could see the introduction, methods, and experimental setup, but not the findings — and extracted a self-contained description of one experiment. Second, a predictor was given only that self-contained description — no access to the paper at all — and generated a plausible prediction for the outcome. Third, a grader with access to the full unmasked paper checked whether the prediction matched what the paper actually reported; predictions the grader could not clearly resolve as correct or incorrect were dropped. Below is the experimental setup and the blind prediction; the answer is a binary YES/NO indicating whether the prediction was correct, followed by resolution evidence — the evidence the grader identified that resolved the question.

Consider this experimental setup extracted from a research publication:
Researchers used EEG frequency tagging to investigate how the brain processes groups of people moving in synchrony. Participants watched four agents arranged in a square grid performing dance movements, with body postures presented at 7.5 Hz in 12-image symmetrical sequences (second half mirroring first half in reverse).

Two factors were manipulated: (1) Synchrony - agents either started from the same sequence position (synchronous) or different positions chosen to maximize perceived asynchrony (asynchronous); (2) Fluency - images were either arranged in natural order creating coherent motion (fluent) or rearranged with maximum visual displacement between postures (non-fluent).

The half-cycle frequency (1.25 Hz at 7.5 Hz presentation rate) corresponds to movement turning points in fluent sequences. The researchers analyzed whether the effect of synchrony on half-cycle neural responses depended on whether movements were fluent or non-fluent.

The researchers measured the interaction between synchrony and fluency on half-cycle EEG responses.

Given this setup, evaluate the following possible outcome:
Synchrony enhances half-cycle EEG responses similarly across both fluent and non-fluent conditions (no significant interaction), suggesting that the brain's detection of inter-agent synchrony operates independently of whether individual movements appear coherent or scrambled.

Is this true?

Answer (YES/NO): NO